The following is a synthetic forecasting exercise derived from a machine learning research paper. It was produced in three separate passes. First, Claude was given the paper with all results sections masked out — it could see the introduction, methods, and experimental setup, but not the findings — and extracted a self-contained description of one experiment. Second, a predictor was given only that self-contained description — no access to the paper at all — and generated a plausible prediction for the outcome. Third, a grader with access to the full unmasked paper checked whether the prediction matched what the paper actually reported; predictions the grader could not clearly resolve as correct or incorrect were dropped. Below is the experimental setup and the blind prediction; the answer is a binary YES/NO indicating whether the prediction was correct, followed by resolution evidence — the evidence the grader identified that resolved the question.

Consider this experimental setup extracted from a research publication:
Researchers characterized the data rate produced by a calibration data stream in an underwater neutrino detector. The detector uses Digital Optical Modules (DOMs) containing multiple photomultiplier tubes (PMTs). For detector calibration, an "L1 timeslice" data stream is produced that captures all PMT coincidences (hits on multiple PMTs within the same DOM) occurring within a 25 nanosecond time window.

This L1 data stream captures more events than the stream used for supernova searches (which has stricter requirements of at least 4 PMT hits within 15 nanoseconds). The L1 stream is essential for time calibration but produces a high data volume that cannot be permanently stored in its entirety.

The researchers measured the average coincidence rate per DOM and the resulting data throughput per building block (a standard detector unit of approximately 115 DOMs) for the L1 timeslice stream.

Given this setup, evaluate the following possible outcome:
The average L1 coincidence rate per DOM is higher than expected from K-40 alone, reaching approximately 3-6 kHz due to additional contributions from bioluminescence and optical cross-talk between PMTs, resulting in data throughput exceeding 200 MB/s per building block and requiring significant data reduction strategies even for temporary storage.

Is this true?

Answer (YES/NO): NO